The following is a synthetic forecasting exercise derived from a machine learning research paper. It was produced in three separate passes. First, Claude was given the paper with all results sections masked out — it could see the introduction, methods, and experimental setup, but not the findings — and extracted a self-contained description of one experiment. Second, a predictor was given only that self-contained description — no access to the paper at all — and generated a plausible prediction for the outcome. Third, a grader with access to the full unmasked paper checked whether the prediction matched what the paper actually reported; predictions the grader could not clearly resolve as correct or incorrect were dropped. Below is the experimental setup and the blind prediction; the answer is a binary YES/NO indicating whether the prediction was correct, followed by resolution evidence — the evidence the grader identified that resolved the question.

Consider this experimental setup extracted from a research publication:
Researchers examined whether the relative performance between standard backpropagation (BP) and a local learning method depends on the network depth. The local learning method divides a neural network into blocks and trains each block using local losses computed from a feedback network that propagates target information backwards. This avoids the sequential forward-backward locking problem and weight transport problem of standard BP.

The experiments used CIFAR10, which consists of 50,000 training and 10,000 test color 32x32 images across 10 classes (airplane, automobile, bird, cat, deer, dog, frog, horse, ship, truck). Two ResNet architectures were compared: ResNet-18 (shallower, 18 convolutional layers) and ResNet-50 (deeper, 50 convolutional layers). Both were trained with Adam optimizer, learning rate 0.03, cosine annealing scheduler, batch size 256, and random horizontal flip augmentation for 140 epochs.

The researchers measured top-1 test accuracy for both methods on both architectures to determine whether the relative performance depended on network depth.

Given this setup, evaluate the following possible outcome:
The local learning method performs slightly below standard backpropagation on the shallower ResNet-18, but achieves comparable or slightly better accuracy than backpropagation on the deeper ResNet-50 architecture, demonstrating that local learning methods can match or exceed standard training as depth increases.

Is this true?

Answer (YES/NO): NO